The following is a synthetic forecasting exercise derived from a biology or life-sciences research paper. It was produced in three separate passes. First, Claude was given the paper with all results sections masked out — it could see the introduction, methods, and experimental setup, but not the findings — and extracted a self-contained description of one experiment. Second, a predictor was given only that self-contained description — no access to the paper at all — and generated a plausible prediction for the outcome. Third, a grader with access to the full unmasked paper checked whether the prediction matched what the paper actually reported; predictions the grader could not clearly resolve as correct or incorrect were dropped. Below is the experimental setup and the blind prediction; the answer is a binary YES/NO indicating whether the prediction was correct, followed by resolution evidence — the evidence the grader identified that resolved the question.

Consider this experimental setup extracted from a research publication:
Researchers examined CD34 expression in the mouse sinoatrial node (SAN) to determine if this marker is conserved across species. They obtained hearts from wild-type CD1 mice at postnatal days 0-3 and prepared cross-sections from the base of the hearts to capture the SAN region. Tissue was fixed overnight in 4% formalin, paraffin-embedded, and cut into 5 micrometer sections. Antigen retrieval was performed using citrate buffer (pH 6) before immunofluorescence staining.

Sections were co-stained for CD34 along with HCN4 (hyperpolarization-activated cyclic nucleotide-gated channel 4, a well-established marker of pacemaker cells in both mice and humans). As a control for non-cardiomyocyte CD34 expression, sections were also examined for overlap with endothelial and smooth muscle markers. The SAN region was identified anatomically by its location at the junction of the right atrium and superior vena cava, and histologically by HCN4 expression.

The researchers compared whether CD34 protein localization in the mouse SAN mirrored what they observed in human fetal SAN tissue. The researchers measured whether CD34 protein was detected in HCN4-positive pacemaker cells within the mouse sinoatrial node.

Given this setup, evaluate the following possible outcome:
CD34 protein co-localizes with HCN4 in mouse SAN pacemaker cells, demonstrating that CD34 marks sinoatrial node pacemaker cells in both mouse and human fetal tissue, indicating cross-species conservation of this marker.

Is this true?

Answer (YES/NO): NO